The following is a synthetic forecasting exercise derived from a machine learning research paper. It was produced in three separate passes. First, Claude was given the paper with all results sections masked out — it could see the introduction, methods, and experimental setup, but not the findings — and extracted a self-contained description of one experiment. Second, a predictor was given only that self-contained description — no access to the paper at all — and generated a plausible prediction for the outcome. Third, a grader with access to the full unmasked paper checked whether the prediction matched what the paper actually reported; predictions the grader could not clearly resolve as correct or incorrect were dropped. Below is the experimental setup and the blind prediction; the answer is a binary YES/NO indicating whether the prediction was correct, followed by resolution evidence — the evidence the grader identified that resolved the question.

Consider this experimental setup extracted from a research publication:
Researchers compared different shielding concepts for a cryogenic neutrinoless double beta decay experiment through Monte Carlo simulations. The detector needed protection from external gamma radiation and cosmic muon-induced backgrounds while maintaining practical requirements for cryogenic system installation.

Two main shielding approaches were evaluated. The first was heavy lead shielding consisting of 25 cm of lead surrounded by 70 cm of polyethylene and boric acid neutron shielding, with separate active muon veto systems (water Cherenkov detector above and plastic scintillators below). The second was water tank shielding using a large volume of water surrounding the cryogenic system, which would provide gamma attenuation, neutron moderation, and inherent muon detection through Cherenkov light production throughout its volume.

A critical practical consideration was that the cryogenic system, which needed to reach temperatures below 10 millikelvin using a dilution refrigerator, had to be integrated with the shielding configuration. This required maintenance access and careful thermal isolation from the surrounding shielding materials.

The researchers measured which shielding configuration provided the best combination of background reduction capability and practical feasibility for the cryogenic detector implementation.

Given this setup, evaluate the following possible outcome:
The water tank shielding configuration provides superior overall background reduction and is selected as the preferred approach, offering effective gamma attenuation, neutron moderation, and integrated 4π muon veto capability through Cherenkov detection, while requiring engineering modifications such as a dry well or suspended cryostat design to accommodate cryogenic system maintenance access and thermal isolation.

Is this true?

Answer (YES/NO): NO